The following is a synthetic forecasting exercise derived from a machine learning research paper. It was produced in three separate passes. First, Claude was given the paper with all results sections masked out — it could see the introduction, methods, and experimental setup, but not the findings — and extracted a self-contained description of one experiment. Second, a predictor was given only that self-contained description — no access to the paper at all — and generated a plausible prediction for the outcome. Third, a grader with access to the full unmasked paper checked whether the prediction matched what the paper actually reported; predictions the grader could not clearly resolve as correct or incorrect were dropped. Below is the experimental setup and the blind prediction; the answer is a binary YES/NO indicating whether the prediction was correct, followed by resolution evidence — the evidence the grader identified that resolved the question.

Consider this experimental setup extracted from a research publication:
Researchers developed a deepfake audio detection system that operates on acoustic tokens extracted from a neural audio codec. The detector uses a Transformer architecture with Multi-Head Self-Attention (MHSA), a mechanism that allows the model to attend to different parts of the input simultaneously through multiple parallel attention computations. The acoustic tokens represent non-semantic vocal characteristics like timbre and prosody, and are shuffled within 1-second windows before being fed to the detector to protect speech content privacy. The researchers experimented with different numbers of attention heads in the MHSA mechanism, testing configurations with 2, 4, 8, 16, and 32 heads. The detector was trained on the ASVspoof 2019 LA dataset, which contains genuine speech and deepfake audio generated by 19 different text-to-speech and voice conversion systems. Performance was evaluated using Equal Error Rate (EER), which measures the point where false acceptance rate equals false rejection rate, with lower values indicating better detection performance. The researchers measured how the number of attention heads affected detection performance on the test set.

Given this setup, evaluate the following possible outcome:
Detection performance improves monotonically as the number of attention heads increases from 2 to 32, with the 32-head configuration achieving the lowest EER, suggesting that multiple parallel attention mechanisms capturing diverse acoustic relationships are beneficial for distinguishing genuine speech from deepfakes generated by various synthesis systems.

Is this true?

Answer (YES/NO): NO